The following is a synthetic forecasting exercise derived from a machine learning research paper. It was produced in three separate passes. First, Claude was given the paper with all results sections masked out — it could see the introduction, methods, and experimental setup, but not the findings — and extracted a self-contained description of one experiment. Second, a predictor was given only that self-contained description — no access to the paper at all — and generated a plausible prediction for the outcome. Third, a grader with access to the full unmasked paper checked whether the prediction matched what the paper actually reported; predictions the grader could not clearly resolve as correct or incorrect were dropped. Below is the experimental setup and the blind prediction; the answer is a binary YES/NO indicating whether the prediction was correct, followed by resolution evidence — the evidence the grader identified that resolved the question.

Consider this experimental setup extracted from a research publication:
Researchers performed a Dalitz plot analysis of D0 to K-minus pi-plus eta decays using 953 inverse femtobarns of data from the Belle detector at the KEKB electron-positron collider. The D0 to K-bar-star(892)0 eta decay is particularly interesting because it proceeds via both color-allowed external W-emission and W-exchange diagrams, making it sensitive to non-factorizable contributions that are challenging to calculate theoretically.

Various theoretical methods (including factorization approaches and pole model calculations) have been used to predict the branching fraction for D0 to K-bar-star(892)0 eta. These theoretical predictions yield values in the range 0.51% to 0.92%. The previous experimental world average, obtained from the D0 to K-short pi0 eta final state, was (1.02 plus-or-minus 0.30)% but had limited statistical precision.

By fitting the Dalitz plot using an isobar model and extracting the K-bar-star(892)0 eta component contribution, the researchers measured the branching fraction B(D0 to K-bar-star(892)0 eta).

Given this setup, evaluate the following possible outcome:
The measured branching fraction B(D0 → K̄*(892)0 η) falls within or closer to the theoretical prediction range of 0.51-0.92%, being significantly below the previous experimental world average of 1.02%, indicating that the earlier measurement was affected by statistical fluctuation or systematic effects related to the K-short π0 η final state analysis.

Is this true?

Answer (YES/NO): NO